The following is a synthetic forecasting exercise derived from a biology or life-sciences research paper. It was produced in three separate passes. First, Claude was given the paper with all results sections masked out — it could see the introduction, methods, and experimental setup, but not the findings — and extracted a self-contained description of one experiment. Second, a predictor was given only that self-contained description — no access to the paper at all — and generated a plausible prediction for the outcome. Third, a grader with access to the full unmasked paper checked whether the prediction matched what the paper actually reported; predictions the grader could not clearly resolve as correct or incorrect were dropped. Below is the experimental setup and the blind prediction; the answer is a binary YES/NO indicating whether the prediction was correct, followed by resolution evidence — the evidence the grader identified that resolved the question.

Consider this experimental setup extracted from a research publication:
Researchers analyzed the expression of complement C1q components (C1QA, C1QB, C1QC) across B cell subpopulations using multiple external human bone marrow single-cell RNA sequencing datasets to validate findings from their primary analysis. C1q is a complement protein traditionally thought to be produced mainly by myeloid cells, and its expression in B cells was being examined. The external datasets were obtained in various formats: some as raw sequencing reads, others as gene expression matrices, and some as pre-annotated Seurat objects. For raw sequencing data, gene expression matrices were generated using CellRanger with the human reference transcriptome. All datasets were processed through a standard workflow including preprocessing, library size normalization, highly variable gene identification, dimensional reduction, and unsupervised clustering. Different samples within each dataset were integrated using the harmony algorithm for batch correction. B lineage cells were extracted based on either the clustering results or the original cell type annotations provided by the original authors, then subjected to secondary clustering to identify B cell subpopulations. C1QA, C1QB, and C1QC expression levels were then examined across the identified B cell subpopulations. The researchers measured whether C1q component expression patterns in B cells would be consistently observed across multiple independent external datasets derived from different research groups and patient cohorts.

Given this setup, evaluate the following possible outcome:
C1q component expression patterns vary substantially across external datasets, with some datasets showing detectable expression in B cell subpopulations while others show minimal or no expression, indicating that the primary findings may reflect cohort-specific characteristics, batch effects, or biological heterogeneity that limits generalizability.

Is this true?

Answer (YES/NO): NO